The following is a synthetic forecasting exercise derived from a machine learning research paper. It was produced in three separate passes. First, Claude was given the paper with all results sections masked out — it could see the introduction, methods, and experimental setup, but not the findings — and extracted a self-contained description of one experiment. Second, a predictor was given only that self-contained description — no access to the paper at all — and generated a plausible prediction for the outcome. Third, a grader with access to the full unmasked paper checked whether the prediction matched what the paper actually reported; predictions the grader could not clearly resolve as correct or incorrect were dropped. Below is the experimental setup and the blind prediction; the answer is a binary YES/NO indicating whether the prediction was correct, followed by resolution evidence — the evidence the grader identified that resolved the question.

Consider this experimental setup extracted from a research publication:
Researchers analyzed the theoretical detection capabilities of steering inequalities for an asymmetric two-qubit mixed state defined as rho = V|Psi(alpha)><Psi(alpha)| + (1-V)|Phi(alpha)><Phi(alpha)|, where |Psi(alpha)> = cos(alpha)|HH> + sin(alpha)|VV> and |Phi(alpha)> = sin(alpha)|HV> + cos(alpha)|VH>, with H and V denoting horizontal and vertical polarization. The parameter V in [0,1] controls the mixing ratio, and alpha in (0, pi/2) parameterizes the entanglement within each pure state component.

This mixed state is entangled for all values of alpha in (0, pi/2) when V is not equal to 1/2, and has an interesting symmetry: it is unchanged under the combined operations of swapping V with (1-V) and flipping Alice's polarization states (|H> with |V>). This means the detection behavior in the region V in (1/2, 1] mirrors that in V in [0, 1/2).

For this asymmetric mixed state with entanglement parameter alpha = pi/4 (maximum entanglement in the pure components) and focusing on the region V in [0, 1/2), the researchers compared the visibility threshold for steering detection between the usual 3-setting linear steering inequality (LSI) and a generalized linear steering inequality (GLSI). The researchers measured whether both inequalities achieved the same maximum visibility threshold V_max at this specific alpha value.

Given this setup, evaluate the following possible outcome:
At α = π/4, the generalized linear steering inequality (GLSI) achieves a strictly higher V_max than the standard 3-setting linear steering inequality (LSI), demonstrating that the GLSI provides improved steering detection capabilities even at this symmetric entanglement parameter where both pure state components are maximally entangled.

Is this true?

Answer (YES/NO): NO